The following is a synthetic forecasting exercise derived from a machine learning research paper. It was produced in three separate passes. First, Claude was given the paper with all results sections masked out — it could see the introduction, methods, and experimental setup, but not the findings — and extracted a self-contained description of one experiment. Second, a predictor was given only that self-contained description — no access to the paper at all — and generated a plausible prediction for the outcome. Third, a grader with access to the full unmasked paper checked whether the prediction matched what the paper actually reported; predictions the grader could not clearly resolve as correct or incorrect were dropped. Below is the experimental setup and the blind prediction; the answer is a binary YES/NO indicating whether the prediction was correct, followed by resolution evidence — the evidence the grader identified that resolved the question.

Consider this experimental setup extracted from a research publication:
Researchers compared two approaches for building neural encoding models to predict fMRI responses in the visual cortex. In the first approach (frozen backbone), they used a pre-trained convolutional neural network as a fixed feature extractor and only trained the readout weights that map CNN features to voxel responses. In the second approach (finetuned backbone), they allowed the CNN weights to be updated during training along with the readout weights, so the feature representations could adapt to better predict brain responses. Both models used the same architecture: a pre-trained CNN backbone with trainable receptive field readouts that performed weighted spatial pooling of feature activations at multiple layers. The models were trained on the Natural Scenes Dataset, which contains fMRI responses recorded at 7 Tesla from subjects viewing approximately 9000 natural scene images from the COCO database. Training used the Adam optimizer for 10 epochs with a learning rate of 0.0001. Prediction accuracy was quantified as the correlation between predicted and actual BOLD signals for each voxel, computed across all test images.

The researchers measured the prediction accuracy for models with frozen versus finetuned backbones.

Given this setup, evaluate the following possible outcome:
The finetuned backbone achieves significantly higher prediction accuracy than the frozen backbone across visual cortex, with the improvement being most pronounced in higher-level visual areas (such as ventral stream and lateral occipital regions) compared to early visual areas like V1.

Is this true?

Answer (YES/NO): NO